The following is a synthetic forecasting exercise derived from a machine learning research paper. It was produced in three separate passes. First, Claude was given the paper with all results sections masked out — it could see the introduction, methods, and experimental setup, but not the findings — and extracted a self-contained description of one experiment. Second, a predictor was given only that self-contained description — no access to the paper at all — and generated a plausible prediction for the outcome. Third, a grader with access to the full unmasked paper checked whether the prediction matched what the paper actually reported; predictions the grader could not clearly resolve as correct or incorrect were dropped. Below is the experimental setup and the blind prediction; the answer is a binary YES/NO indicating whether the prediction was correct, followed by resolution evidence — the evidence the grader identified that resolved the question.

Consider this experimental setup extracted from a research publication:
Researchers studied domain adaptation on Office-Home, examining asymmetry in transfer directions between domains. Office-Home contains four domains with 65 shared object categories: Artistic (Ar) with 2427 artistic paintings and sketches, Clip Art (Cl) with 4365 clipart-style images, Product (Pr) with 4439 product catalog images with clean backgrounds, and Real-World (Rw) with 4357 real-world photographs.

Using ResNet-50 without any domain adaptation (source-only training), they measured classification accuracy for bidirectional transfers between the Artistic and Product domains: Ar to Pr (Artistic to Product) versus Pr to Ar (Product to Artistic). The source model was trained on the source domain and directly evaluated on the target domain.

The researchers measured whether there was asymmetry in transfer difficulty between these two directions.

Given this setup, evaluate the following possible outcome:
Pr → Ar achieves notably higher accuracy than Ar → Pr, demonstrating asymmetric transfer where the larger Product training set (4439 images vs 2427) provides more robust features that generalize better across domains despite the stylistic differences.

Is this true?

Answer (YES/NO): NO